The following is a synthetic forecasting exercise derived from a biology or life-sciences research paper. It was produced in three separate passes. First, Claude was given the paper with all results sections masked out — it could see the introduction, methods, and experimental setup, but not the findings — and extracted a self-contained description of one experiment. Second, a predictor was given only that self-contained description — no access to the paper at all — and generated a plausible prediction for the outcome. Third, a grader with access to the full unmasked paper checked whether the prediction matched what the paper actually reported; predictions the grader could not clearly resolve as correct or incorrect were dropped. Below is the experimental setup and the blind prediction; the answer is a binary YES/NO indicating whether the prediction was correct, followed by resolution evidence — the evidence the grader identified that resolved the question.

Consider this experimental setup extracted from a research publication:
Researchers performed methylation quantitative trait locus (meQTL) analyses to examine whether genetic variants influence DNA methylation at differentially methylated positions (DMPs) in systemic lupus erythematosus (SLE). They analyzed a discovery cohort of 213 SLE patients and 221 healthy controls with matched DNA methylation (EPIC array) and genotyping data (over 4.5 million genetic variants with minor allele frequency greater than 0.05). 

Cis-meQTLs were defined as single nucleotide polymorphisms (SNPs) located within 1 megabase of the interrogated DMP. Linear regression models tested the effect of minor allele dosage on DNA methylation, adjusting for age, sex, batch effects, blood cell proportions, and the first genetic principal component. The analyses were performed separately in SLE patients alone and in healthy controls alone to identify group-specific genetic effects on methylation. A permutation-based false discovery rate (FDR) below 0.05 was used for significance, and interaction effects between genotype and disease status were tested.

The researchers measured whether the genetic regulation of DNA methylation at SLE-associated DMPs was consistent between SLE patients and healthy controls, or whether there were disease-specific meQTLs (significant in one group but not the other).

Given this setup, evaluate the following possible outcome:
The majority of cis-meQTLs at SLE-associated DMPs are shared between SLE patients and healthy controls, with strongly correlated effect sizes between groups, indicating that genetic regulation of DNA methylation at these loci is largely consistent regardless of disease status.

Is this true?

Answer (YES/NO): NO